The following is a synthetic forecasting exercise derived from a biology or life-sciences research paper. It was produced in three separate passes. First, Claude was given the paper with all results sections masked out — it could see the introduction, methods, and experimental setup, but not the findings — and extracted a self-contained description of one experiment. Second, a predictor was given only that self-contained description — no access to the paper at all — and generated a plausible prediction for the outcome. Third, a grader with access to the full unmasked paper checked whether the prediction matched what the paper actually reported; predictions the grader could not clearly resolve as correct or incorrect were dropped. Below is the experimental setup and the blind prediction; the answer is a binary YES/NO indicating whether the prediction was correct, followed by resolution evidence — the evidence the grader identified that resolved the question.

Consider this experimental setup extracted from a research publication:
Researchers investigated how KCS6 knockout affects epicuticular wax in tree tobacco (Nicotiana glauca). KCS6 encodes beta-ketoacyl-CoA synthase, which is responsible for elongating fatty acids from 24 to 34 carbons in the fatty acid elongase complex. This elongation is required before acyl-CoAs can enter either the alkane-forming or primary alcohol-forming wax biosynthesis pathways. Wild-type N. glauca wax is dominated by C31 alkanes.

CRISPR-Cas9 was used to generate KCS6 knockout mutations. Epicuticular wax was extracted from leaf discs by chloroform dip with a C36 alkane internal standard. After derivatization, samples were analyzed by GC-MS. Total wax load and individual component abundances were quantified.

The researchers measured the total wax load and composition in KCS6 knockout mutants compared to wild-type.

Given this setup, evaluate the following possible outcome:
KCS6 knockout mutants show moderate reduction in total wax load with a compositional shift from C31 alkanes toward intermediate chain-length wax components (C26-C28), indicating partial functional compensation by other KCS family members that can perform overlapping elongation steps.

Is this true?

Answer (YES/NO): NO